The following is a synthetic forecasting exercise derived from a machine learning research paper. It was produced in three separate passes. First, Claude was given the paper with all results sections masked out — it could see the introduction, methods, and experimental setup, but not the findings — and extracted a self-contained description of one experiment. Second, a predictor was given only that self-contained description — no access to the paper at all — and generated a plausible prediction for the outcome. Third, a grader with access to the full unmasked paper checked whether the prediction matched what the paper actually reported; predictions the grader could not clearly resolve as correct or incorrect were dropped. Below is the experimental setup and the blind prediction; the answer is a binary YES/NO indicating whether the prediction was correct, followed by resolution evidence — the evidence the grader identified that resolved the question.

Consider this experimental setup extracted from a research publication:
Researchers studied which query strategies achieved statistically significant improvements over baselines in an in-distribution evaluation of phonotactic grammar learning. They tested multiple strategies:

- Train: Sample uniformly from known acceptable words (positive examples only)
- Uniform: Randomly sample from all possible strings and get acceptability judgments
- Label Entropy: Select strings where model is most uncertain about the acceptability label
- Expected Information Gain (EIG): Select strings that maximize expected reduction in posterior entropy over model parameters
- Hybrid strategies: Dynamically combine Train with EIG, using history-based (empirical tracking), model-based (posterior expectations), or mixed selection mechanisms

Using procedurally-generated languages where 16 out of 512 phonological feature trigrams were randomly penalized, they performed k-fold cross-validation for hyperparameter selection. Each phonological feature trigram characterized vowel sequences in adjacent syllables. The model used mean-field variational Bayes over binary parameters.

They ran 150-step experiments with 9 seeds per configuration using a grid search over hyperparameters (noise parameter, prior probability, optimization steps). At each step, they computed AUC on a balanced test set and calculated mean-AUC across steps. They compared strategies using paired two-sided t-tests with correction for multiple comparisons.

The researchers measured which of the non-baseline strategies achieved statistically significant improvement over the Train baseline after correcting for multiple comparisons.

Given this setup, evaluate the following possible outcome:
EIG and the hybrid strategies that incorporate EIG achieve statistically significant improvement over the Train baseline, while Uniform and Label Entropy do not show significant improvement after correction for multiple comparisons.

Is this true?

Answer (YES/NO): NO